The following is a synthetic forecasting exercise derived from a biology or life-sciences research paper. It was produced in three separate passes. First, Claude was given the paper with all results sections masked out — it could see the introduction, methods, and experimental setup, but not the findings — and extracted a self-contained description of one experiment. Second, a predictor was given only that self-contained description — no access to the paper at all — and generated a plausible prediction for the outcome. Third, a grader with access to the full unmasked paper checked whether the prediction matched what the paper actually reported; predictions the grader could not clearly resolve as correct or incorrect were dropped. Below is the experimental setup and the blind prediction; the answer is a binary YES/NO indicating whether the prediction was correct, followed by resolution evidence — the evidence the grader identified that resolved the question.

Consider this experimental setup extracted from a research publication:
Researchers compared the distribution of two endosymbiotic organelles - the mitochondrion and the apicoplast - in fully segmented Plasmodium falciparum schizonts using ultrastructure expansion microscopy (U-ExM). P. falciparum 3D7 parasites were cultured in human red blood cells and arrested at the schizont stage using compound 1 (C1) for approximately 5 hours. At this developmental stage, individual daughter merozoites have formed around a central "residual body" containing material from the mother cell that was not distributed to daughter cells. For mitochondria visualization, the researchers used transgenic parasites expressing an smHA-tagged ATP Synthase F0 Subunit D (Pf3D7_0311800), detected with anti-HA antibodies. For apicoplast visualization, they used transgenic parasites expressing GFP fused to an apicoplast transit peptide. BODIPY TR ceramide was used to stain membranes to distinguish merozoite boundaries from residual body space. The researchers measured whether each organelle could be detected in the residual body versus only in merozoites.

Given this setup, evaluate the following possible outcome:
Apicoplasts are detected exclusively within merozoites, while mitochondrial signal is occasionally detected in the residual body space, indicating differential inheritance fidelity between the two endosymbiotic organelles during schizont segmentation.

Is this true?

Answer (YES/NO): YES